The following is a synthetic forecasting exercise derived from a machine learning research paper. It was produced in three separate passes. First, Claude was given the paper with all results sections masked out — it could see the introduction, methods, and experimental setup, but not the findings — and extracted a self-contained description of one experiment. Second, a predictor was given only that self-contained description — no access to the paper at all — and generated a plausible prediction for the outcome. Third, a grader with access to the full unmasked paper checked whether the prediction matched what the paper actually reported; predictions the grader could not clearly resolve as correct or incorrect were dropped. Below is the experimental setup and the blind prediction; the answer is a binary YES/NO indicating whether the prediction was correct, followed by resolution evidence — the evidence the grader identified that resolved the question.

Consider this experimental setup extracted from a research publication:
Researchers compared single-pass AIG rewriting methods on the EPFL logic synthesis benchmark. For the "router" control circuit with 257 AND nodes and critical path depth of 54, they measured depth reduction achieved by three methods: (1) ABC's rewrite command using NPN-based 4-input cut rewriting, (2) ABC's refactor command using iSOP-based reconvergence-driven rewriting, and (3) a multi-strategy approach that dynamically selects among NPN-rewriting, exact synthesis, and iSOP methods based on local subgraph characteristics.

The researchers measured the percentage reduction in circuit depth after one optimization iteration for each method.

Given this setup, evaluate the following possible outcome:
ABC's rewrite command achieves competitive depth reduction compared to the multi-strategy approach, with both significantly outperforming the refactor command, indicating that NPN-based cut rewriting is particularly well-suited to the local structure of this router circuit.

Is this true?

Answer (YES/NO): NO